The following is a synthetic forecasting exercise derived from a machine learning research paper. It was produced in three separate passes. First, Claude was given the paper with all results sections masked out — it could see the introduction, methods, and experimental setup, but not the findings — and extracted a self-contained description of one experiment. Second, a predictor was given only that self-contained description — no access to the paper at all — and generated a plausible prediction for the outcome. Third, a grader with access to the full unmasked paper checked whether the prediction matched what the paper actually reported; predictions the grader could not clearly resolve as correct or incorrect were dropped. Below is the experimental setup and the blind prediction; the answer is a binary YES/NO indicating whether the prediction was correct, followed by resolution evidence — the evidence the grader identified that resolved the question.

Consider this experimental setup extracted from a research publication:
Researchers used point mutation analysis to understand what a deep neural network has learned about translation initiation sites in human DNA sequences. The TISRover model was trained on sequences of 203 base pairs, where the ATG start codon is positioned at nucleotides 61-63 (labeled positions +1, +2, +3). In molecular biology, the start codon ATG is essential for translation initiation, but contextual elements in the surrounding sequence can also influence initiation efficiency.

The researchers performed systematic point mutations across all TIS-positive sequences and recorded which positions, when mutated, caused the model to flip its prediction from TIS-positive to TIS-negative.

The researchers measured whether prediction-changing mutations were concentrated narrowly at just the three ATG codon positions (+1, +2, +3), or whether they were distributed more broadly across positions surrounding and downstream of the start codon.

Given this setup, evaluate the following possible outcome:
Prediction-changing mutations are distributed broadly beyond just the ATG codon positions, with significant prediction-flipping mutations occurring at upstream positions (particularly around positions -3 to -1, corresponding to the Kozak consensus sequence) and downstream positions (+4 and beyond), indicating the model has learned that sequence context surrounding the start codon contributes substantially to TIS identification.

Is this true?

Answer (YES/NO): YES